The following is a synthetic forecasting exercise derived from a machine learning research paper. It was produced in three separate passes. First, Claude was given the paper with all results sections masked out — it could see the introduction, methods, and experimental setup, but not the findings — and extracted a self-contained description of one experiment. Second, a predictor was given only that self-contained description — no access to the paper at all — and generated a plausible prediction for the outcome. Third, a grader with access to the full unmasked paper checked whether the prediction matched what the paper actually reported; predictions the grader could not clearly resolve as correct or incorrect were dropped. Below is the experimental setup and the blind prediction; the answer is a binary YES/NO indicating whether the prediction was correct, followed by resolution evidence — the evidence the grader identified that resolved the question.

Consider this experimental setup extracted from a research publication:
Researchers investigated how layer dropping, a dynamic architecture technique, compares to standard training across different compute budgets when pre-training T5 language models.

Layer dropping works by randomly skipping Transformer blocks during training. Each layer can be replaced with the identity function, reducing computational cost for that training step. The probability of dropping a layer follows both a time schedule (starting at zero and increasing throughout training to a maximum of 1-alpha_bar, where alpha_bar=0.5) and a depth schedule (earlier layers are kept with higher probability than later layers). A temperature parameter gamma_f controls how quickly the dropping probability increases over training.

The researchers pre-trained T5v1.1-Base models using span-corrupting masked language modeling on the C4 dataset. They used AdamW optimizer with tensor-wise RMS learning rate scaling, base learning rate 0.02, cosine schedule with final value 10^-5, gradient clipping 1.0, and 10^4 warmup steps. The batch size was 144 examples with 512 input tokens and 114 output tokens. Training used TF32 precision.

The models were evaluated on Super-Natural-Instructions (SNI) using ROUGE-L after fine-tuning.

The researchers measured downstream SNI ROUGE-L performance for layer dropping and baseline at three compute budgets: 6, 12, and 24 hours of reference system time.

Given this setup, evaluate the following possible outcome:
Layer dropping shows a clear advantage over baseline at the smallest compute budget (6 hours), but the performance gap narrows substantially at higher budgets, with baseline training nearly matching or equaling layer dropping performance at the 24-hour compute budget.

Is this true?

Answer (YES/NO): NO